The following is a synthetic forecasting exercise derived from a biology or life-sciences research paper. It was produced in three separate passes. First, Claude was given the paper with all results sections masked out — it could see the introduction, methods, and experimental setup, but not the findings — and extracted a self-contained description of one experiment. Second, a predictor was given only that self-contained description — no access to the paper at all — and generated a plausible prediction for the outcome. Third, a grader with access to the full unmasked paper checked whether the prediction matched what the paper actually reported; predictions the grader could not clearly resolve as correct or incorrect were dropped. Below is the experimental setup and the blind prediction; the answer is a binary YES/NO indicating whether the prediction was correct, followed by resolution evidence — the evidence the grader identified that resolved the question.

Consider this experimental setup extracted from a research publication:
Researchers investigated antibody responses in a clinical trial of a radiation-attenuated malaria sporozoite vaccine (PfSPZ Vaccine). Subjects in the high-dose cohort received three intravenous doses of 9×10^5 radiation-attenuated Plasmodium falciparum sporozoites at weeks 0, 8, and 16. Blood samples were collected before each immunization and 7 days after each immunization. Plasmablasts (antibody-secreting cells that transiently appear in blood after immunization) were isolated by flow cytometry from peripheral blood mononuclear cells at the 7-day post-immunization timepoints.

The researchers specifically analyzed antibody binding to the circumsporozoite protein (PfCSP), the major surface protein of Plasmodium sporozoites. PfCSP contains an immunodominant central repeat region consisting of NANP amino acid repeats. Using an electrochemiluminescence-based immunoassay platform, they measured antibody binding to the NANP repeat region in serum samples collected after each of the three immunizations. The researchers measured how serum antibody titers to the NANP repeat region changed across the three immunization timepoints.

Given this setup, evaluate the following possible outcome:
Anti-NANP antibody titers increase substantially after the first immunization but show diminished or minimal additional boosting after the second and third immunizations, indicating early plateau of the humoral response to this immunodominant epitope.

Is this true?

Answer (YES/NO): NO